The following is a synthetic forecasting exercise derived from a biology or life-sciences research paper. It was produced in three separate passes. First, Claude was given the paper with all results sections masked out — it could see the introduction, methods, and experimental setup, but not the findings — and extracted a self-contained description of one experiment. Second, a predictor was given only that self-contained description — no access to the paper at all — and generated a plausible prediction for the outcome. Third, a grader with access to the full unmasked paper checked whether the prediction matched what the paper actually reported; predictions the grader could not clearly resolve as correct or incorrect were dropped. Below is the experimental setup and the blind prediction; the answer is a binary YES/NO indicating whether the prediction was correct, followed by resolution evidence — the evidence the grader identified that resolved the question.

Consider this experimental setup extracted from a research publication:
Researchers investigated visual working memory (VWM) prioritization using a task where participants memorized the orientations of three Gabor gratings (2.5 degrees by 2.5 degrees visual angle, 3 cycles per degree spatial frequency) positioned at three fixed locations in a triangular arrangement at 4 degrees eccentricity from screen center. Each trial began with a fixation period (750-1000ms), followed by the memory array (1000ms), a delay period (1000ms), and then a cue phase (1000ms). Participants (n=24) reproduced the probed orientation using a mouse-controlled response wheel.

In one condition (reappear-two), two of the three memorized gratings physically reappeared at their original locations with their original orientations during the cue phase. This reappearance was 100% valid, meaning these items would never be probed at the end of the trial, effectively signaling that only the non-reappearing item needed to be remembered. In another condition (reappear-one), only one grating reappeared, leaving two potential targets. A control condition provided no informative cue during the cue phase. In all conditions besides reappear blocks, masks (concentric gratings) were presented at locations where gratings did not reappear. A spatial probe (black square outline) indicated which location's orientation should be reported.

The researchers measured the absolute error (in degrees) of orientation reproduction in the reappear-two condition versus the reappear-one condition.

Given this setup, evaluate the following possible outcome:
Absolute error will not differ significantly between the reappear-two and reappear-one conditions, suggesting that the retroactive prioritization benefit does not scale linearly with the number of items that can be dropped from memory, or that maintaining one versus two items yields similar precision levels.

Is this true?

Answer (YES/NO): NO